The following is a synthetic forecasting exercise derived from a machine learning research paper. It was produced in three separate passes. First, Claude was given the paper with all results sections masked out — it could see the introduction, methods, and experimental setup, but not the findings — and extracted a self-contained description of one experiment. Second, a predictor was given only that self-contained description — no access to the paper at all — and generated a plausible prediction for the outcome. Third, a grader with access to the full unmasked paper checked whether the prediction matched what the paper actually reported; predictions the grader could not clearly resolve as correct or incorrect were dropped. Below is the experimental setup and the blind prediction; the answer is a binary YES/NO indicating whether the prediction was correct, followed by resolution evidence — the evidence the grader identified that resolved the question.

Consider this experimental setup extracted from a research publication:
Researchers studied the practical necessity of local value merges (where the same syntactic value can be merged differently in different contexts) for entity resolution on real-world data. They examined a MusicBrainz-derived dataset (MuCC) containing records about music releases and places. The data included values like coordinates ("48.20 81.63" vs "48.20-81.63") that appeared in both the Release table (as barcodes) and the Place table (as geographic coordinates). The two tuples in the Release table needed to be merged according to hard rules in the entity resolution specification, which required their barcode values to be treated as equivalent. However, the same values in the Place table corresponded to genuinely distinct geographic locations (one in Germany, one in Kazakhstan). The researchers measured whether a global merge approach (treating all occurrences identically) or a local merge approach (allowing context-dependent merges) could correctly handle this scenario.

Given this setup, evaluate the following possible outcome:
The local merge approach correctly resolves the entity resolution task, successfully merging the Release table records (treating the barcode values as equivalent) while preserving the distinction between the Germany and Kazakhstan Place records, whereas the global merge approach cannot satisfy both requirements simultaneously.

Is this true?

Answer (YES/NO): YES